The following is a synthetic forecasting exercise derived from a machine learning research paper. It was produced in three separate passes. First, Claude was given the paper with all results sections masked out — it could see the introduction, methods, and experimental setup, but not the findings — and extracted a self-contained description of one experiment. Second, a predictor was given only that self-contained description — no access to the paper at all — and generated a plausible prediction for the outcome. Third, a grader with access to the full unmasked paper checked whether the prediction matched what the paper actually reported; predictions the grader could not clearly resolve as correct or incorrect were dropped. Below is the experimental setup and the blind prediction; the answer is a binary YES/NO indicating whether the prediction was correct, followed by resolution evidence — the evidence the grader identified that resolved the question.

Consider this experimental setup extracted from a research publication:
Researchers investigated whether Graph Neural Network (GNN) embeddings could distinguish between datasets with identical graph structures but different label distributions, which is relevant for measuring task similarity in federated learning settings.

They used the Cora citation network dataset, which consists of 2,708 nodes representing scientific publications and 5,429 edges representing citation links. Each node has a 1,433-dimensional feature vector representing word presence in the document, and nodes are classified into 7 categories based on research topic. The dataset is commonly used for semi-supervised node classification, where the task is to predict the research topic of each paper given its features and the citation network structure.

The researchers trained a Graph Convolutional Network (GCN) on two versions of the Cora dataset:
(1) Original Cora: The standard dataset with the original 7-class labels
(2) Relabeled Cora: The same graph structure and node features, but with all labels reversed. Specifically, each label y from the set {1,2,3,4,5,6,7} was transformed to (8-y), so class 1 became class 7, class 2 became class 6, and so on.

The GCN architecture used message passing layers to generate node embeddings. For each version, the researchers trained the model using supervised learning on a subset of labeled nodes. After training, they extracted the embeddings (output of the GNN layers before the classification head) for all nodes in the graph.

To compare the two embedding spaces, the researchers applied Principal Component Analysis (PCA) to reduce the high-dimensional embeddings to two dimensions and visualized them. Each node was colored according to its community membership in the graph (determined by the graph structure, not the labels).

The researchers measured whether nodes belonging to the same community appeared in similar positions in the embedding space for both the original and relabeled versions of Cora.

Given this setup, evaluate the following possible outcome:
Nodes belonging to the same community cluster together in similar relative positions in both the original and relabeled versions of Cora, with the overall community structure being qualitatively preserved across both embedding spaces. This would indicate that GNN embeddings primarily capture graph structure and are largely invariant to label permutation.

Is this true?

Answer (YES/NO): YES